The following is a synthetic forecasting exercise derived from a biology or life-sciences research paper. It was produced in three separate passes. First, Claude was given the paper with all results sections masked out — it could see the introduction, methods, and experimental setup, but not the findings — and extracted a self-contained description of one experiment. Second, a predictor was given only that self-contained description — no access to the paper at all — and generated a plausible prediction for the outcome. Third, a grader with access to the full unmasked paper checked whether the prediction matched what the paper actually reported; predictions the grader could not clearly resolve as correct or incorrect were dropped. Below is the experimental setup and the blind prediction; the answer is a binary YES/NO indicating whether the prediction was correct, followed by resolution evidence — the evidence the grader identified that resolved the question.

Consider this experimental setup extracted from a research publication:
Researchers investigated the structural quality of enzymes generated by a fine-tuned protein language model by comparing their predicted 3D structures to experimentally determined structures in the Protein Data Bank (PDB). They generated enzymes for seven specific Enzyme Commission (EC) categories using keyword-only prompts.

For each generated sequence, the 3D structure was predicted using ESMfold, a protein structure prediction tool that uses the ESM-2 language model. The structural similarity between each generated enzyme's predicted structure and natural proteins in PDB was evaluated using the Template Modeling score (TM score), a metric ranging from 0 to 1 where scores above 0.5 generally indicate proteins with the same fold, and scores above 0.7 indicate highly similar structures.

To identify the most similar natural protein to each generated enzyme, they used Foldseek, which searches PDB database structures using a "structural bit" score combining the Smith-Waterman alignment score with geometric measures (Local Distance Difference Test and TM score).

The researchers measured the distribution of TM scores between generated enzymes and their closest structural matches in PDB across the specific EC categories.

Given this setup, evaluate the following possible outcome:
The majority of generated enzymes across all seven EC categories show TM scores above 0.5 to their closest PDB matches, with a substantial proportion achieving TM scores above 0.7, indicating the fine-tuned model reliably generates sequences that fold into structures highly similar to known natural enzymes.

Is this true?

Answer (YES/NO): YES